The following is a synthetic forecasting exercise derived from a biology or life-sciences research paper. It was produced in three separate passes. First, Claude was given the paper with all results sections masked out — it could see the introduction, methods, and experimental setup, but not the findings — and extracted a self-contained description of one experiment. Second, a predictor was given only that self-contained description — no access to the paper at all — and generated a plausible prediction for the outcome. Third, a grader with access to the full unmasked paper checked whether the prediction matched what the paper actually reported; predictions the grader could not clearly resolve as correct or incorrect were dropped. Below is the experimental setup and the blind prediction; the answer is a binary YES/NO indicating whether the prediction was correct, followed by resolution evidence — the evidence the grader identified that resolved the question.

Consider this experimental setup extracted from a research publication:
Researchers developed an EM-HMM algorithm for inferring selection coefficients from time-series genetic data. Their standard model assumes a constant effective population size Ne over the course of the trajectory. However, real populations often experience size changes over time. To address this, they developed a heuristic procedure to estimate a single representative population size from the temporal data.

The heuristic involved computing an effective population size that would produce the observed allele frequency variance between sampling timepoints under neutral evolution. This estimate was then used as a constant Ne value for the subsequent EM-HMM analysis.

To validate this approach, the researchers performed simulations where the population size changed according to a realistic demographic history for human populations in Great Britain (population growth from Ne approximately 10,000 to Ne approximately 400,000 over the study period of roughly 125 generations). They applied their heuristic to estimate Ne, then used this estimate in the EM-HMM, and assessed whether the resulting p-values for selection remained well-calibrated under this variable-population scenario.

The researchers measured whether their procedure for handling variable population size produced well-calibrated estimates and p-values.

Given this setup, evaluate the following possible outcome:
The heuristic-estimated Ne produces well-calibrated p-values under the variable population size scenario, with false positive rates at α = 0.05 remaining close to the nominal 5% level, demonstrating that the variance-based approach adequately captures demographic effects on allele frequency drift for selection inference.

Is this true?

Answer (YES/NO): YES